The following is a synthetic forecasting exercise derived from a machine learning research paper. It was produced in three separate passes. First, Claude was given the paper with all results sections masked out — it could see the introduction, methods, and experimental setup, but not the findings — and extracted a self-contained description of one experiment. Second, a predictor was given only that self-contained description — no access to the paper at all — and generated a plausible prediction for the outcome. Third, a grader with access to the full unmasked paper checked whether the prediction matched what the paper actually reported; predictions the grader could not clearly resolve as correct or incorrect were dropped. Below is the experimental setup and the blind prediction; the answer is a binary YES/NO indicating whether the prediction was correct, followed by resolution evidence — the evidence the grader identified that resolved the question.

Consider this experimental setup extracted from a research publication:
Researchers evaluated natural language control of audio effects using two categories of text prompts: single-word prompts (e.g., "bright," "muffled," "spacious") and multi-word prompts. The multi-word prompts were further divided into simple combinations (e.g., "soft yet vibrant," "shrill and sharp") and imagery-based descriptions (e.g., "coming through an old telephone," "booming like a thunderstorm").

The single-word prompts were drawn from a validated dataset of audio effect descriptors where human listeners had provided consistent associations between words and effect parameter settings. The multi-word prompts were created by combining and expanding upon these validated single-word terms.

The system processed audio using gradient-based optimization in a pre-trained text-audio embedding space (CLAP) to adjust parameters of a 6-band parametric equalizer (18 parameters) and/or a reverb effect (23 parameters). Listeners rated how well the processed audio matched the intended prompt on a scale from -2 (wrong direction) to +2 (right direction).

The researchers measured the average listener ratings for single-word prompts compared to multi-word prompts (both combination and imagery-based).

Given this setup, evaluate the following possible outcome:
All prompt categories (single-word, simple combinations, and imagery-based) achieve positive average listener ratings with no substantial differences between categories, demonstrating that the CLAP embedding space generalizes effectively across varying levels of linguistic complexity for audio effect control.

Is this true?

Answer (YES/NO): NO